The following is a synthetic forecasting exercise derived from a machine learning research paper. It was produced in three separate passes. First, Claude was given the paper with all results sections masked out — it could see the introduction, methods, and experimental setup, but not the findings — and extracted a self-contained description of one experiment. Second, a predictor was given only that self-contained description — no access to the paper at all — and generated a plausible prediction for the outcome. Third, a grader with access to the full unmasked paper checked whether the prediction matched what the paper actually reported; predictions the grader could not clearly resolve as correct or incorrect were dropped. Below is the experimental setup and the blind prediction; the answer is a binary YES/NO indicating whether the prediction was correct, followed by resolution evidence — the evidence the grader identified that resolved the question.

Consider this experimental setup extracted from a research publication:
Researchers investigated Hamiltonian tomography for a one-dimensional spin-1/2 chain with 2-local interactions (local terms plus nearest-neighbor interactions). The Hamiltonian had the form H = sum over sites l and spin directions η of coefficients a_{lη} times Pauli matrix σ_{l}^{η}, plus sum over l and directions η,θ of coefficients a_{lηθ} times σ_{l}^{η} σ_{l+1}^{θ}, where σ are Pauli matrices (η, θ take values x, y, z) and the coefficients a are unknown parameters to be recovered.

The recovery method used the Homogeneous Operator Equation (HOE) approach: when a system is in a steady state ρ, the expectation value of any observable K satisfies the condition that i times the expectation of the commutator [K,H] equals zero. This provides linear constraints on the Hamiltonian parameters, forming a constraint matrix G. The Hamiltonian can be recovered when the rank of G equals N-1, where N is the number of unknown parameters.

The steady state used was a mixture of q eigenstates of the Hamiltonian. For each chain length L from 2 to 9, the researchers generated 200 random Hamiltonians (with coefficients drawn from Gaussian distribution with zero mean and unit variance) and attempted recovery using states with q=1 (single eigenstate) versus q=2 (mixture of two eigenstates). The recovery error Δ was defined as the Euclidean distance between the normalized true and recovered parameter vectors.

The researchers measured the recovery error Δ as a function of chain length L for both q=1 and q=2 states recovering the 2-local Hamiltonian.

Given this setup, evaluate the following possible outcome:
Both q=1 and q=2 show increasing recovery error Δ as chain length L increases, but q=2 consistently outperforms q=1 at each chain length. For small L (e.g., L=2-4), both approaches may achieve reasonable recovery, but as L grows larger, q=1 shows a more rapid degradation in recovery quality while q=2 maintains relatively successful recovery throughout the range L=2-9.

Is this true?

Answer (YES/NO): NO